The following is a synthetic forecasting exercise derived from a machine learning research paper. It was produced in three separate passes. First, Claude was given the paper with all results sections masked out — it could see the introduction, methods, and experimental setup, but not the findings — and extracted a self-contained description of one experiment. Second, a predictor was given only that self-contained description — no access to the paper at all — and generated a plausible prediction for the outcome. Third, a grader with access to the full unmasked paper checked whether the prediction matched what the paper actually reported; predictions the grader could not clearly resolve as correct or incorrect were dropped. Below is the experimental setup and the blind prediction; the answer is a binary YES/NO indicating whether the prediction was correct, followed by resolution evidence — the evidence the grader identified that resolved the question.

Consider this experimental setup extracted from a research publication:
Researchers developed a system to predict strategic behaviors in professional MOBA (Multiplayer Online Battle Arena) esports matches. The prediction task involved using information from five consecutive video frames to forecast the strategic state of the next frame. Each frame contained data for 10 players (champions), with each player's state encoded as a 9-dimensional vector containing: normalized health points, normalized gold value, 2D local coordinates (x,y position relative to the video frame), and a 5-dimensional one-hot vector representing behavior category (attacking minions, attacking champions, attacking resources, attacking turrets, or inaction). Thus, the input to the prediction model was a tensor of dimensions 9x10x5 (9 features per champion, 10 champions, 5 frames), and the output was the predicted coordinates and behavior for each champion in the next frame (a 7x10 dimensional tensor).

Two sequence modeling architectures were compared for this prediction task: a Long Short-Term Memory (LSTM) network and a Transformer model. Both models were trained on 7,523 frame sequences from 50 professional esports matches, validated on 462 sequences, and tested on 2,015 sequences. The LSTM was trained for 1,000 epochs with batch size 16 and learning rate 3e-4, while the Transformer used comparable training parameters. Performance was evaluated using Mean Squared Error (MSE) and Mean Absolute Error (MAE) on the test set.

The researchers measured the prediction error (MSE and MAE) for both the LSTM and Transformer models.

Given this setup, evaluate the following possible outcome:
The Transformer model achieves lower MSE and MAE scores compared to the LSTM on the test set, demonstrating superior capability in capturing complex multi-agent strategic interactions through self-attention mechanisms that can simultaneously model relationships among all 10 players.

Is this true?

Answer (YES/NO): NO